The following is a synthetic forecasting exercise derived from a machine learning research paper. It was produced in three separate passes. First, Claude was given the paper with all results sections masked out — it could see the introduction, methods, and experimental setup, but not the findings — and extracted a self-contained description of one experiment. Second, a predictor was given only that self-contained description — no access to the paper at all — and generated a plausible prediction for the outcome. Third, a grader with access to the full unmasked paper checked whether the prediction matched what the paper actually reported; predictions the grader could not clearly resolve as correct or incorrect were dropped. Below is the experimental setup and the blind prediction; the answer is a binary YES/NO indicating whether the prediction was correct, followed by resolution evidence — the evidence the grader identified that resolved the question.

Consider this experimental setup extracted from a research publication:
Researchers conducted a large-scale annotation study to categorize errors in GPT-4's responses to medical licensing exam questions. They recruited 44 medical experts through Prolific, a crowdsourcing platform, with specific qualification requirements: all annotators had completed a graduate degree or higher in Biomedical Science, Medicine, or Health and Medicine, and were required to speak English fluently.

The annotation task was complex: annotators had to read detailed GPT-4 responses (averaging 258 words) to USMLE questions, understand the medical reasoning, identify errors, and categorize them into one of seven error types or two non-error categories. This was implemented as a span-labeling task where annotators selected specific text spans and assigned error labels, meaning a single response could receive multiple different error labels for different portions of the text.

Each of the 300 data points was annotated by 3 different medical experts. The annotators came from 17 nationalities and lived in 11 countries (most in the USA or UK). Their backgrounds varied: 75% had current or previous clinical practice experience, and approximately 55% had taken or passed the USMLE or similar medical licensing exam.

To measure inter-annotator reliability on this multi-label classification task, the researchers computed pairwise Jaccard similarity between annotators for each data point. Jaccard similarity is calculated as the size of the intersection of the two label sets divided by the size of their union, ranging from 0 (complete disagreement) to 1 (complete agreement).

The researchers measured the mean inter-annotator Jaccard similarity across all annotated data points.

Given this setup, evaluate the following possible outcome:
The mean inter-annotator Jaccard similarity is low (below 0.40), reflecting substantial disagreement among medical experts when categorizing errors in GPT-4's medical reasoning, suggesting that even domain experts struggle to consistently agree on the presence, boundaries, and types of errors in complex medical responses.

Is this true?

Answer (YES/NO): NO